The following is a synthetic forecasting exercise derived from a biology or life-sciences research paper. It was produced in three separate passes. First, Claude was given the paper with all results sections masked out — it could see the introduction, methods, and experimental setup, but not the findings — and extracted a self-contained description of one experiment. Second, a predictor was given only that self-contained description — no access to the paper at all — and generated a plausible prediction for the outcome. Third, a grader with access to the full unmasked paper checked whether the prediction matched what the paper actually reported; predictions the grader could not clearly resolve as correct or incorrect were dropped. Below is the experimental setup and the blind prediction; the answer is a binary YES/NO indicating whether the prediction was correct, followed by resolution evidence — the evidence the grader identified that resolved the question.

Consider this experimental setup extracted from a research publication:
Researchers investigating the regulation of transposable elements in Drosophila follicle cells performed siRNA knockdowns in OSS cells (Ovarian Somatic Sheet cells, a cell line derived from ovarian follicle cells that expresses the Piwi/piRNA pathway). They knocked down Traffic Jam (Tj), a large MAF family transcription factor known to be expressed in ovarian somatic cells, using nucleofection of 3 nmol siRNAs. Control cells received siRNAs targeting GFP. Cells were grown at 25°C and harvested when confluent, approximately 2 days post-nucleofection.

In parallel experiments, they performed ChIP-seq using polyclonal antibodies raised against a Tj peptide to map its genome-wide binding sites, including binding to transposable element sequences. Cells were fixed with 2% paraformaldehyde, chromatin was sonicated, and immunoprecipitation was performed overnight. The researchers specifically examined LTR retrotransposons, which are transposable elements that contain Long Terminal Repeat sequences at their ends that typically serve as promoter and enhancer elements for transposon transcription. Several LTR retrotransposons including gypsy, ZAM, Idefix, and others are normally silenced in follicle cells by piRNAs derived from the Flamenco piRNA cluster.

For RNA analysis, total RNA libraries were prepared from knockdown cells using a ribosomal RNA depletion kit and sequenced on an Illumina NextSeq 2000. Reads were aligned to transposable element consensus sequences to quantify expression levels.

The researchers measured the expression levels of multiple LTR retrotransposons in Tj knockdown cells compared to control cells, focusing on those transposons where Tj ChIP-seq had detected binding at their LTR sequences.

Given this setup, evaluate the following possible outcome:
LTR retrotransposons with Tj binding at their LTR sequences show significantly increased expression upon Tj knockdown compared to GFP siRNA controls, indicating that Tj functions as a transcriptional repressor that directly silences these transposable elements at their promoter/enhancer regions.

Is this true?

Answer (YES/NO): NO